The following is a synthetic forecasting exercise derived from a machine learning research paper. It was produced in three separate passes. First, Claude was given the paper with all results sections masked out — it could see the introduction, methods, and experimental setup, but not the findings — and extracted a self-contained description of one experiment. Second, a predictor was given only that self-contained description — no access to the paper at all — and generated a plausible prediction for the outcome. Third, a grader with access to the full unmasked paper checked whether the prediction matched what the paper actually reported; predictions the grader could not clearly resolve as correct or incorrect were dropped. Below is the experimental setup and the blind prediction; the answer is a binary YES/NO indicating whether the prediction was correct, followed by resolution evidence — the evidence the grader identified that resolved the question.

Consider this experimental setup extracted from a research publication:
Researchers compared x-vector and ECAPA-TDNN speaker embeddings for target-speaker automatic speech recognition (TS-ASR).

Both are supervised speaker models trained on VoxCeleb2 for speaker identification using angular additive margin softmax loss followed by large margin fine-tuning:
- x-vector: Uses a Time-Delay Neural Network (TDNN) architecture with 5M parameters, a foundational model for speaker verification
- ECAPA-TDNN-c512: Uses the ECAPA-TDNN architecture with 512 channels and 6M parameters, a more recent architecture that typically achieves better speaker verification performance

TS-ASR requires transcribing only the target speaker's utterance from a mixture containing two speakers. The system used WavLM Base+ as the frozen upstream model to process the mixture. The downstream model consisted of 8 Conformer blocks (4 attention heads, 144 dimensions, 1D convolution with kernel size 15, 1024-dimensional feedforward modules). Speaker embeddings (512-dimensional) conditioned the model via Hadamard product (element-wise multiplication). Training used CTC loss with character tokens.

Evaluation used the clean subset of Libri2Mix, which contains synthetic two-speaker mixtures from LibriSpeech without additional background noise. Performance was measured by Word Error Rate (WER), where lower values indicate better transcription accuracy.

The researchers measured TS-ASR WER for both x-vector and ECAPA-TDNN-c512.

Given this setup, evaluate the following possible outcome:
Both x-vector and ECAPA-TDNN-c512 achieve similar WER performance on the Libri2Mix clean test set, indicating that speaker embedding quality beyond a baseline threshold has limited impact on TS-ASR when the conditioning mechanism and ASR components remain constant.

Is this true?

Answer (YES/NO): YES